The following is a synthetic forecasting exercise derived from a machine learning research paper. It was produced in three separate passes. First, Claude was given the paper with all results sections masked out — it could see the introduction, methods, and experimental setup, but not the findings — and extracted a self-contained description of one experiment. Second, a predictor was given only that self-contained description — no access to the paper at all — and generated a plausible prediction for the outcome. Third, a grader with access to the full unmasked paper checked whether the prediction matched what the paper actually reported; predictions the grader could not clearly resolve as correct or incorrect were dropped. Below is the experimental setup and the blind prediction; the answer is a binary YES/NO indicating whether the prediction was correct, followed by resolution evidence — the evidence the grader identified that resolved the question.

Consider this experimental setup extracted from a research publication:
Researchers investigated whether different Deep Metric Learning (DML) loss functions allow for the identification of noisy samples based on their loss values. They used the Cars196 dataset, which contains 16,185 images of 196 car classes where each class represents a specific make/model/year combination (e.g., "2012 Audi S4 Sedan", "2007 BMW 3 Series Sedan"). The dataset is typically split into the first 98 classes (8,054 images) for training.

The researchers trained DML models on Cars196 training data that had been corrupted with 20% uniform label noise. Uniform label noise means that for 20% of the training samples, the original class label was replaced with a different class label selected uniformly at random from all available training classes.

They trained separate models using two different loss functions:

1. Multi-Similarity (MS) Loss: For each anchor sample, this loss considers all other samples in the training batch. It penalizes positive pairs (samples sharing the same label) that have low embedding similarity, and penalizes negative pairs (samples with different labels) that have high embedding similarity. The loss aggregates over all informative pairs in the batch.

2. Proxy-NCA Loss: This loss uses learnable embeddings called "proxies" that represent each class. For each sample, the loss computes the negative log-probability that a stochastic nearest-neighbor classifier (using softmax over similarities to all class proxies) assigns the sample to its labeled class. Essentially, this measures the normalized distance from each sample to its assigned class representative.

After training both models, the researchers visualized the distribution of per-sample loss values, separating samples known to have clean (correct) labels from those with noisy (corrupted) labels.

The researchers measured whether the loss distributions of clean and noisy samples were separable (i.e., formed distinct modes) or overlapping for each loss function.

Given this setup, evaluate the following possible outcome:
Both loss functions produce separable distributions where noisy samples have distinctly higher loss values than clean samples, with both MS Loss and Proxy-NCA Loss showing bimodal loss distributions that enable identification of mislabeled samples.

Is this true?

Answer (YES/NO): NO